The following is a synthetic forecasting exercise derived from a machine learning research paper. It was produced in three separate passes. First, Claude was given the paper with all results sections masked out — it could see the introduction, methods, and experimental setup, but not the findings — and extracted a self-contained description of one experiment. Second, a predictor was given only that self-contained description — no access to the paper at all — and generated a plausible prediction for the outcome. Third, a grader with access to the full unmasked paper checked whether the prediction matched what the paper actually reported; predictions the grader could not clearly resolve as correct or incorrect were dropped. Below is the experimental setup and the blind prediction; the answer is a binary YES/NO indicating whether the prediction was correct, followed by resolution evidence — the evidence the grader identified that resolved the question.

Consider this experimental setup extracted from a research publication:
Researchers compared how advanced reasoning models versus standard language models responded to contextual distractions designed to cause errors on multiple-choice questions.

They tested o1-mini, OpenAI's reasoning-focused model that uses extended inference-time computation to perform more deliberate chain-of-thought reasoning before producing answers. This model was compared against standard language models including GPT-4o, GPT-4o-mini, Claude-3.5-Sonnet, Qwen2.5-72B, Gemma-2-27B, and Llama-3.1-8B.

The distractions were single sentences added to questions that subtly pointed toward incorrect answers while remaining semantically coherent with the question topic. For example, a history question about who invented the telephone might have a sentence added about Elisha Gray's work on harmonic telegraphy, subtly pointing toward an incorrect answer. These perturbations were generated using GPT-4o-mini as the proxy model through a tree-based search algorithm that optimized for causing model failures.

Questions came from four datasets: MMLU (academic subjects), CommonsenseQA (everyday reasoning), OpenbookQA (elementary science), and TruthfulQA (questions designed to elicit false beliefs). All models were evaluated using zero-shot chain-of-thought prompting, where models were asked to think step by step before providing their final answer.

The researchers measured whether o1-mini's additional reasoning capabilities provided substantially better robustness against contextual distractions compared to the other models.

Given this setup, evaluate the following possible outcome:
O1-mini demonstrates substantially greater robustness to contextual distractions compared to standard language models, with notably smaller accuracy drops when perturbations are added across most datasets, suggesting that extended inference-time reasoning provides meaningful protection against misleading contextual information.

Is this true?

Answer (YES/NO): NO